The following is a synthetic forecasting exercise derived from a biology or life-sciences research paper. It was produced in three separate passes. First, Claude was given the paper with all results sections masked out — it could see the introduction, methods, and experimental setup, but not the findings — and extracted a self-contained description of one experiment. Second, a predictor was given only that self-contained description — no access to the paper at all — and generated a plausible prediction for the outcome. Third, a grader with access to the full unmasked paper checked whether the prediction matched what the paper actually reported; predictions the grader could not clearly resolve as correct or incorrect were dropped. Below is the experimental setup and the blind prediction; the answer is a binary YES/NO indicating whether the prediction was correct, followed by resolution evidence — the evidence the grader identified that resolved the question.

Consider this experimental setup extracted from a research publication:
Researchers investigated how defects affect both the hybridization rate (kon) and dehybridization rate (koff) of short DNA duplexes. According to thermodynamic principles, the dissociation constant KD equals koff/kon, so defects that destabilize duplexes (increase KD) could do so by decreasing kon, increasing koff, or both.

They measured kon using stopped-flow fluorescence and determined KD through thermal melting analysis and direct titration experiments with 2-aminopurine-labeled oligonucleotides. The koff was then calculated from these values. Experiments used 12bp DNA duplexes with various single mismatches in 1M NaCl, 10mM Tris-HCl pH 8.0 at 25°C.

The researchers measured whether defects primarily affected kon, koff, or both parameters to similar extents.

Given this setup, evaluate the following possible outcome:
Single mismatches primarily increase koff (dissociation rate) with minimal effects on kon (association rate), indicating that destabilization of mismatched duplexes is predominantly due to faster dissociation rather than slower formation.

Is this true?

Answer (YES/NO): YES